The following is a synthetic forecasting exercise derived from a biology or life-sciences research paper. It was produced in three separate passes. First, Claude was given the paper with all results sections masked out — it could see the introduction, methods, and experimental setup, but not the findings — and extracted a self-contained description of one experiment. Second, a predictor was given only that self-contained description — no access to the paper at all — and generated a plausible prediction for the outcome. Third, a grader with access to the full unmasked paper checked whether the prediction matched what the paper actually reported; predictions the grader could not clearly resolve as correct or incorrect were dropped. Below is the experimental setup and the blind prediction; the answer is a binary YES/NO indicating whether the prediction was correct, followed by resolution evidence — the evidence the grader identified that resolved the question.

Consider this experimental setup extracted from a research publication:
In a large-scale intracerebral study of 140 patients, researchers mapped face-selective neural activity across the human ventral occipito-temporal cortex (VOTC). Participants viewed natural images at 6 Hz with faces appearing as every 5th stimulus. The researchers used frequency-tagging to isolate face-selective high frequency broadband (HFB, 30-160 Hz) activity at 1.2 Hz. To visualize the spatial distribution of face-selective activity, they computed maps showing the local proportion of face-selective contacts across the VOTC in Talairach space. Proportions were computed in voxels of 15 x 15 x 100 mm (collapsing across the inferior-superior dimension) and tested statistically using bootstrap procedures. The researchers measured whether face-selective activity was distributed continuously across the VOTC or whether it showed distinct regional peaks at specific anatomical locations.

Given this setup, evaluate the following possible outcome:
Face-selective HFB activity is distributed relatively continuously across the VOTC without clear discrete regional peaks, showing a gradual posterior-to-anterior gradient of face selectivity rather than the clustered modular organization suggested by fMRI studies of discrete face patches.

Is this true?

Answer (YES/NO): NO